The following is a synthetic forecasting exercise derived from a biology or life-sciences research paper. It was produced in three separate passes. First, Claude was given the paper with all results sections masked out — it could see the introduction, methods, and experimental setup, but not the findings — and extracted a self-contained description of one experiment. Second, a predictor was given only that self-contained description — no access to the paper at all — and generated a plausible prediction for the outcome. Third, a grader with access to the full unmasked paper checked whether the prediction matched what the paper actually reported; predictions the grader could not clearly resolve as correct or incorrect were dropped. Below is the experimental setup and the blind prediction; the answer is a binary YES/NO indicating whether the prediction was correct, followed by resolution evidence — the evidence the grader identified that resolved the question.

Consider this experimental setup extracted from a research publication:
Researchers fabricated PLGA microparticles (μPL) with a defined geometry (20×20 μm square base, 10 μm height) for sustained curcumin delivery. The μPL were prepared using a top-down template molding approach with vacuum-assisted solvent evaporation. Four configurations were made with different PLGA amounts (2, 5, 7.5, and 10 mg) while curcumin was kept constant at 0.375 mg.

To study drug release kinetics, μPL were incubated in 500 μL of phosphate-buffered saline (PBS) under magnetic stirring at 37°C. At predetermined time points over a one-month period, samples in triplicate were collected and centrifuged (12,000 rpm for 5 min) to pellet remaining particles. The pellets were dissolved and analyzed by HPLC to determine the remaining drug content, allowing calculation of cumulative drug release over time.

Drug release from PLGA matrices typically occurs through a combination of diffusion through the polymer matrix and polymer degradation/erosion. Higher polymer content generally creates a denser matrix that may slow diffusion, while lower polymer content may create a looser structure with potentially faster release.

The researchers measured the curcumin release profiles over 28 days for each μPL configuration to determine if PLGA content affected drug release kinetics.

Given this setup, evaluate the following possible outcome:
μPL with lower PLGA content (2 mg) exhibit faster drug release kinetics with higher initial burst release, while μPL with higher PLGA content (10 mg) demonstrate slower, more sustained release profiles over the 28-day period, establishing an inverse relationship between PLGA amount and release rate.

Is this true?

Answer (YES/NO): NO